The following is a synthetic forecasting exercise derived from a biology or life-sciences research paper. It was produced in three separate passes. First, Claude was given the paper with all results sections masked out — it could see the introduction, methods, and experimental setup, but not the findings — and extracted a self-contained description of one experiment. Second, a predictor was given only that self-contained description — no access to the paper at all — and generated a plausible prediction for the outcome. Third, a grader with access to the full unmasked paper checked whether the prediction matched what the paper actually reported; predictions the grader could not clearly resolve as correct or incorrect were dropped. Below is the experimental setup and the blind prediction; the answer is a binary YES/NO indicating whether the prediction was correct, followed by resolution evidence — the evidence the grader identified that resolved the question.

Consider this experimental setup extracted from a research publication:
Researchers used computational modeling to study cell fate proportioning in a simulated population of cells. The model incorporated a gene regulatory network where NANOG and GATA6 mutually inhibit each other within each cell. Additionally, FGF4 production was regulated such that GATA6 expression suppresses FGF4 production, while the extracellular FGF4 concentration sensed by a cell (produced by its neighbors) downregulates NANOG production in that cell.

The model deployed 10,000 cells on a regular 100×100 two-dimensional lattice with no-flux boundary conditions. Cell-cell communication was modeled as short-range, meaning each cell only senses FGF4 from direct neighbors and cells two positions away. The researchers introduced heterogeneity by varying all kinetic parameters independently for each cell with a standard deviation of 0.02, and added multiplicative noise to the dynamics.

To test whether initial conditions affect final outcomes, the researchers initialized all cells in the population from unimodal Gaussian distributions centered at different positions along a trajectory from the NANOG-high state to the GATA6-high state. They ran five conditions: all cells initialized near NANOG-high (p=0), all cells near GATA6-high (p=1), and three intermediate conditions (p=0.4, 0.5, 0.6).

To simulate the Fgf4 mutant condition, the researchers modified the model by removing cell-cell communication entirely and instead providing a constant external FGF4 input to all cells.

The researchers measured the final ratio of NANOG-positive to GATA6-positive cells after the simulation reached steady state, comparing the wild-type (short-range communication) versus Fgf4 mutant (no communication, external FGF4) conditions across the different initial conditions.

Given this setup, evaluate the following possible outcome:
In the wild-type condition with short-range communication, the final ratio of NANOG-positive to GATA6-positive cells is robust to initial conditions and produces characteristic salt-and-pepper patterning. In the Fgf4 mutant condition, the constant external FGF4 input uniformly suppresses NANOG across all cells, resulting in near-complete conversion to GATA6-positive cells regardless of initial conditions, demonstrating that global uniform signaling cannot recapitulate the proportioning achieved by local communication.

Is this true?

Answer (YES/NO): NO